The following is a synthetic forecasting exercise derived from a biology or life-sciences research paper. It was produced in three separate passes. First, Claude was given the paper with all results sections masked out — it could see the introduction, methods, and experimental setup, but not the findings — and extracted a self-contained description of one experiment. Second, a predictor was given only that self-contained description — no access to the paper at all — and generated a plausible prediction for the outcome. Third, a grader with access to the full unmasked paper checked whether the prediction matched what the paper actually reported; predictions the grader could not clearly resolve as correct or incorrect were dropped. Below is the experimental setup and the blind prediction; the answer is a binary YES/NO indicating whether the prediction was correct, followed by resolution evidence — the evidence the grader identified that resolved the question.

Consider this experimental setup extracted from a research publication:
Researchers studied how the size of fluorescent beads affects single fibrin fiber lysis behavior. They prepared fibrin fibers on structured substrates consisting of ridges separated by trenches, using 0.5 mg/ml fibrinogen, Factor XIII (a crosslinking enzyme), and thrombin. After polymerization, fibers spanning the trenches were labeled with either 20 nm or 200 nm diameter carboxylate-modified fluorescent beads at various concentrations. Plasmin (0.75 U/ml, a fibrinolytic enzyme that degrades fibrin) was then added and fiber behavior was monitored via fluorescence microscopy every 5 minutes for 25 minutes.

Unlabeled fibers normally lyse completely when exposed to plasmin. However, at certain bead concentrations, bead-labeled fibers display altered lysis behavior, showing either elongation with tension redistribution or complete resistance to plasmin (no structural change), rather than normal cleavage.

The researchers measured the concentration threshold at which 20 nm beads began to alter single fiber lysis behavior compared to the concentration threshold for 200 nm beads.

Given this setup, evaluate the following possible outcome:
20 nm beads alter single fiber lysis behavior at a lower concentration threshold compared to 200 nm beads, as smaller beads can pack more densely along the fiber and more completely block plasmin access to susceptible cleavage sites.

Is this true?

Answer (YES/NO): NO